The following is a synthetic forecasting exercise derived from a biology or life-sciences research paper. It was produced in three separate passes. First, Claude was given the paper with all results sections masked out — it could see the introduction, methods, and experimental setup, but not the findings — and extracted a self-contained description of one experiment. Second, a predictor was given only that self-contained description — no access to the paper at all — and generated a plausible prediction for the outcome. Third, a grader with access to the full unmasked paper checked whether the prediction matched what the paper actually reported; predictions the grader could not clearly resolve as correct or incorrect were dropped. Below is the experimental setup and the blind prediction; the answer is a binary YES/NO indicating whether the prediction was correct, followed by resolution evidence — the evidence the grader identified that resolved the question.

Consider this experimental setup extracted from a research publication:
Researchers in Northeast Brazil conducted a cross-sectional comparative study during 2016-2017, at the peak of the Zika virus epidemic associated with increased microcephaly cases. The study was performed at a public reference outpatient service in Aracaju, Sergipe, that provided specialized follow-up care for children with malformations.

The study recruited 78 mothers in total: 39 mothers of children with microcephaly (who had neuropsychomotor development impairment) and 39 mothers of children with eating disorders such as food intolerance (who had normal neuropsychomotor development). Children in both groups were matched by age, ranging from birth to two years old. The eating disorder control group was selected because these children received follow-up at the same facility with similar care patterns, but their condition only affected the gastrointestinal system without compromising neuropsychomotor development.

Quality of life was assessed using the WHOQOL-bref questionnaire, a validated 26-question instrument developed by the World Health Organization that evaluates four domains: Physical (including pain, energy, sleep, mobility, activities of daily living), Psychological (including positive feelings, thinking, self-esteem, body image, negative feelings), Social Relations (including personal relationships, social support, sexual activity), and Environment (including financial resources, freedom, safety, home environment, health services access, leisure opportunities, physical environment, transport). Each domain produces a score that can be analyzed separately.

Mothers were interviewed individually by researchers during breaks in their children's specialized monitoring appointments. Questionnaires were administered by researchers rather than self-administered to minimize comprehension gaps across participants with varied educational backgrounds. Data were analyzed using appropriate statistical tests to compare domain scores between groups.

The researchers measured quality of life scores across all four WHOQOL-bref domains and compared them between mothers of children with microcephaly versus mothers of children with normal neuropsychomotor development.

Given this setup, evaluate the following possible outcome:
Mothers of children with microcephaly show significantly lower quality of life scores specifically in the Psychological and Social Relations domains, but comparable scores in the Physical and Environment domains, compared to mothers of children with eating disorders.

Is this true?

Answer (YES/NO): NO